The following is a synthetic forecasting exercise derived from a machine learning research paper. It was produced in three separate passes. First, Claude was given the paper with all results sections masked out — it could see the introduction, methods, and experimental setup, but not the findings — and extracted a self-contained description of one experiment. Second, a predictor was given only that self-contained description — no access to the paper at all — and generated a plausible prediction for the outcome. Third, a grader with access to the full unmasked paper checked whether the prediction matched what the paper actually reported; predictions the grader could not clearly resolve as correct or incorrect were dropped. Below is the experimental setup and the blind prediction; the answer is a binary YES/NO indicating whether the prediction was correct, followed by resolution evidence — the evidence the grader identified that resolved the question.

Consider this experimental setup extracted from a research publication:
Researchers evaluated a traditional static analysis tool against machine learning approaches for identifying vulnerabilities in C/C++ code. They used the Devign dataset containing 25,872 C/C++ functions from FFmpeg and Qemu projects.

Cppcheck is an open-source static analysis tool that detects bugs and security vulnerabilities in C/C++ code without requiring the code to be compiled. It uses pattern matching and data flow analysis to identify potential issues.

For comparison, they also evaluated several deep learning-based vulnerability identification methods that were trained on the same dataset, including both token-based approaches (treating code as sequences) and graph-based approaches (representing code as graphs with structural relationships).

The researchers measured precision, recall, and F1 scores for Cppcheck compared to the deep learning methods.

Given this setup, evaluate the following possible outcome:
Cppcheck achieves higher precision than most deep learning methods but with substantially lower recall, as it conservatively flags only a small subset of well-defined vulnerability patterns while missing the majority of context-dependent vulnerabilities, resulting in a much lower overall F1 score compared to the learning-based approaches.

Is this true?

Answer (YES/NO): NO